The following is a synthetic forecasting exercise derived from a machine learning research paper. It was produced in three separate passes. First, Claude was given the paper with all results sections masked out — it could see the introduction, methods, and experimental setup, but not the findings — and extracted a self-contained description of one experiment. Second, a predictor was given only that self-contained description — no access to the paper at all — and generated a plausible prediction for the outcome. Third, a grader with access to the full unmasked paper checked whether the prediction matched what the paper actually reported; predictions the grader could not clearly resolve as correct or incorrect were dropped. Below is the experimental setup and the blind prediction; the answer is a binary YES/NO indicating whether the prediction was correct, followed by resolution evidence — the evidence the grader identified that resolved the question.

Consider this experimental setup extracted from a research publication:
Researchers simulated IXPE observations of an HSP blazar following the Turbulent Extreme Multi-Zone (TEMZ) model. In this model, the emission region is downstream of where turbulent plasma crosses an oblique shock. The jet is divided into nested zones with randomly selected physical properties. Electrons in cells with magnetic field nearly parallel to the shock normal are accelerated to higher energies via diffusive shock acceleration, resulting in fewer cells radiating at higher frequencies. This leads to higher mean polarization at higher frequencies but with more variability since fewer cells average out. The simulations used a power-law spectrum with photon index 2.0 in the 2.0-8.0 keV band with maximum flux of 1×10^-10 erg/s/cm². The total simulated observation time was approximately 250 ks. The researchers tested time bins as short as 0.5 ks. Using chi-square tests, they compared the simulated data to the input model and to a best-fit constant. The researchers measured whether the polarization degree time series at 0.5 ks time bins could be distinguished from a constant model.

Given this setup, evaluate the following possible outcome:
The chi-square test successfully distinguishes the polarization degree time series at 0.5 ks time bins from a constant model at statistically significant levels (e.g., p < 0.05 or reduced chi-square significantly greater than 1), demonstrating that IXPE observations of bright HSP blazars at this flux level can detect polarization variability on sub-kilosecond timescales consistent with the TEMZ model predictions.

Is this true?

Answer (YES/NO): YES